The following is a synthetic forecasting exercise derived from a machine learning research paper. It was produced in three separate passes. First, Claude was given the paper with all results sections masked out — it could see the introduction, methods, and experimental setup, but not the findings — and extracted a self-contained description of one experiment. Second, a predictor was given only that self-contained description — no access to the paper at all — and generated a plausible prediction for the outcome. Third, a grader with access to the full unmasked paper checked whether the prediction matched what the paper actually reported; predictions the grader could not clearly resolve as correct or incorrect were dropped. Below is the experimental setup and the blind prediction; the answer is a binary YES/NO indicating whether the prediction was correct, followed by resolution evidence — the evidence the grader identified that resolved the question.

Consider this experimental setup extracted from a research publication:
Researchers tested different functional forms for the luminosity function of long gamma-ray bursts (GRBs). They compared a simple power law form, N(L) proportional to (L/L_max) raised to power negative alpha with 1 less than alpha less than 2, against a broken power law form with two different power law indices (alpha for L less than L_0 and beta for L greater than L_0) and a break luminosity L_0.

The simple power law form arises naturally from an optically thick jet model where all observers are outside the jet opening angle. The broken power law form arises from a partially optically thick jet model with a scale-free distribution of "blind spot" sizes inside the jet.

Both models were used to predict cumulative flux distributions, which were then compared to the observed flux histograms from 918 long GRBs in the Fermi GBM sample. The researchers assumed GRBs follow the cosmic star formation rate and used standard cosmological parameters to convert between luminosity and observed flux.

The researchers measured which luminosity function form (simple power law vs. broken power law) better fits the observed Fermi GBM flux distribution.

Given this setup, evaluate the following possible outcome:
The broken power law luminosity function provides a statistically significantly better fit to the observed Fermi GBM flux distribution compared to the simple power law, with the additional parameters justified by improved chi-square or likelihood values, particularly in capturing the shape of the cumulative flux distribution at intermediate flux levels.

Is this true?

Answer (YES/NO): YES